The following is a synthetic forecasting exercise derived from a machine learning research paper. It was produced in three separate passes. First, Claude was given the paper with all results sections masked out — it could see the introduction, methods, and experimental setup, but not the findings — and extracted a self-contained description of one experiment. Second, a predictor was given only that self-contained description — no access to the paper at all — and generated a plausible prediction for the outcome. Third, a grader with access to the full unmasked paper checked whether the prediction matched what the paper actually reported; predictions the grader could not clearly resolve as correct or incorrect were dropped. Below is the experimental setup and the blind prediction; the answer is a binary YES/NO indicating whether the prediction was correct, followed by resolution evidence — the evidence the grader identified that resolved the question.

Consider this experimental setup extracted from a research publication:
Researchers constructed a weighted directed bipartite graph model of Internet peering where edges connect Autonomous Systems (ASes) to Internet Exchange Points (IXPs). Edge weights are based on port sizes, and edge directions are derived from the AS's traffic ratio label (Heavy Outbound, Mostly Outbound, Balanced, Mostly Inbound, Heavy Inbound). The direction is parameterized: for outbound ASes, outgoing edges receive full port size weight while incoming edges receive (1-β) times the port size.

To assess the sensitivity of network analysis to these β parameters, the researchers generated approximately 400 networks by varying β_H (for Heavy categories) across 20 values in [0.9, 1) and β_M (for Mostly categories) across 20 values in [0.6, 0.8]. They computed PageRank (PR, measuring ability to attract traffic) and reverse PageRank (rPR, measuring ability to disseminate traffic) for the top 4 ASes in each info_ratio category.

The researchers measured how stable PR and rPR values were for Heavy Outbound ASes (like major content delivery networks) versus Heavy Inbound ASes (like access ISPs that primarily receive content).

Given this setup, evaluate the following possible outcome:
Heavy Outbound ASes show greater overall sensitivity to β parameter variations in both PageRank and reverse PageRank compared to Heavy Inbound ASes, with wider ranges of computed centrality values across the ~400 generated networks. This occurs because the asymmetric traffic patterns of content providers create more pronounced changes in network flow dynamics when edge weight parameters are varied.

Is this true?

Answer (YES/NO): NO